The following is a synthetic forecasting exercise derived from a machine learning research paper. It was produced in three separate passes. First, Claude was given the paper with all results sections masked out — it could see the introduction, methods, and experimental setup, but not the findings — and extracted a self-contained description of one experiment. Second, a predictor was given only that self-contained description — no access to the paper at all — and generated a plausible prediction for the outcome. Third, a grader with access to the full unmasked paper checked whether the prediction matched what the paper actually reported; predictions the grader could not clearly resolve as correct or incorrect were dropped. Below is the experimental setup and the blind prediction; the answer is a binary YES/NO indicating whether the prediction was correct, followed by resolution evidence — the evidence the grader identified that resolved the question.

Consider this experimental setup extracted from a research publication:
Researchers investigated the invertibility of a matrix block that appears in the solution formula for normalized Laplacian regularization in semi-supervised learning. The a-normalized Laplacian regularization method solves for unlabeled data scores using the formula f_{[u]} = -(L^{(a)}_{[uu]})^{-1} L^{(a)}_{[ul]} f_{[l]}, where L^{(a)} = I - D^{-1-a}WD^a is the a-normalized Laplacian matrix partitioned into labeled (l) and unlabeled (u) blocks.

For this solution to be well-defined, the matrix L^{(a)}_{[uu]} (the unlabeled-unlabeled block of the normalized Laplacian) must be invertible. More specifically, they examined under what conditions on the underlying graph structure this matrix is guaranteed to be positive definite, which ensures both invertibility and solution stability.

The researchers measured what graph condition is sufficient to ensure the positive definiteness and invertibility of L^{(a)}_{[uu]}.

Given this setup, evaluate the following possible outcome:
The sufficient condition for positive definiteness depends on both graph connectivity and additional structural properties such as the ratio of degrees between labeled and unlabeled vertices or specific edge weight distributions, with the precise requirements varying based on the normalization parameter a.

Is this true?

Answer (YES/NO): NO